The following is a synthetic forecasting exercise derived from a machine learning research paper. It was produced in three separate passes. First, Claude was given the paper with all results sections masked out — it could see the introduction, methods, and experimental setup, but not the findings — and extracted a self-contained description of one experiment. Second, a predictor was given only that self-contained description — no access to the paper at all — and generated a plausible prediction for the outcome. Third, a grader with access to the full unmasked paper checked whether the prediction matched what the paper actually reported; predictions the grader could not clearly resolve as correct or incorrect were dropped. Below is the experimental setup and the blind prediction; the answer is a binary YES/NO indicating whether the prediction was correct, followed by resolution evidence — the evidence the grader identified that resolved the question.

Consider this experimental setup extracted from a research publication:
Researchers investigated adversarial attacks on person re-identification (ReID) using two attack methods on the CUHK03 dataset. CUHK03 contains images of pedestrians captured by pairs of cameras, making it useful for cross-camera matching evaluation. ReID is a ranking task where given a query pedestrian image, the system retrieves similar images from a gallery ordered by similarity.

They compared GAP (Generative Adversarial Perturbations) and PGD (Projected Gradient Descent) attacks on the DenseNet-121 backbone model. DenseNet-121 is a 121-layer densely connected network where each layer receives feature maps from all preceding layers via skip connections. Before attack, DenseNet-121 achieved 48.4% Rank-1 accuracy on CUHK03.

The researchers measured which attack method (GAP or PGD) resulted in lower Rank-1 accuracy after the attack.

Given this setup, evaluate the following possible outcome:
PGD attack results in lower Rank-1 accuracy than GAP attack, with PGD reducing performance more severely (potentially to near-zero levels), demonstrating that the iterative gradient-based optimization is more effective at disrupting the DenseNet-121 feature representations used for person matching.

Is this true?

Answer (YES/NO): YES